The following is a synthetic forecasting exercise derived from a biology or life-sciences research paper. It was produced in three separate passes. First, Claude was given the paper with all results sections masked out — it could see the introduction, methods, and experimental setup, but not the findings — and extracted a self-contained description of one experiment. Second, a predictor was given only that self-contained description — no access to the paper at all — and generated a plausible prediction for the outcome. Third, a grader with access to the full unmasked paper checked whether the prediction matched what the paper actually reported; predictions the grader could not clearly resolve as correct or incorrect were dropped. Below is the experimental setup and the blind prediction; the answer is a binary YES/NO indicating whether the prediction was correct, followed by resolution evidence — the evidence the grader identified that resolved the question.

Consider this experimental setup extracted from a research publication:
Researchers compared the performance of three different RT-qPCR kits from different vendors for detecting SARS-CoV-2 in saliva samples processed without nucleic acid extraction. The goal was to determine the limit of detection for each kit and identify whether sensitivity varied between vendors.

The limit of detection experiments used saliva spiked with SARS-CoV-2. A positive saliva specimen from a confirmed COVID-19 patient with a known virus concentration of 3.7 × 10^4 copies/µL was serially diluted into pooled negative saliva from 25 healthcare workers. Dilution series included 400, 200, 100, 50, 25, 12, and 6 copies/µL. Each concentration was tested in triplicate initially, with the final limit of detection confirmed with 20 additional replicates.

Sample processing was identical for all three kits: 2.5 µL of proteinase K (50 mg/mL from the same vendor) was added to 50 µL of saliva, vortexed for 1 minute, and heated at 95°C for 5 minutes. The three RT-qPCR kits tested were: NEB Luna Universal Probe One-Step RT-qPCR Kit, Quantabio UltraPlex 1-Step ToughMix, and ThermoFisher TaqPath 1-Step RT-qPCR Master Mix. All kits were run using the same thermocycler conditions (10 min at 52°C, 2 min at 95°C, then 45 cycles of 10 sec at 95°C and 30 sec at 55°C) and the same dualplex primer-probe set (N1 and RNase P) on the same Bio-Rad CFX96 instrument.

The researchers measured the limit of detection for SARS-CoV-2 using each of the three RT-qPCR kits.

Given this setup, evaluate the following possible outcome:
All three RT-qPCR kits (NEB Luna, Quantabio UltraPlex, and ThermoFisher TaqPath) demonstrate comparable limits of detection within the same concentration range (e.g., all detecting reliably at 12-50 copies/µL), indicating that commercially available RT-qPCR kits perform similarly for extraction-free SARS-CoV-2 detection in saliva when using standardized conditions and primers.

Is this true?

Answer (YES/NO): NO